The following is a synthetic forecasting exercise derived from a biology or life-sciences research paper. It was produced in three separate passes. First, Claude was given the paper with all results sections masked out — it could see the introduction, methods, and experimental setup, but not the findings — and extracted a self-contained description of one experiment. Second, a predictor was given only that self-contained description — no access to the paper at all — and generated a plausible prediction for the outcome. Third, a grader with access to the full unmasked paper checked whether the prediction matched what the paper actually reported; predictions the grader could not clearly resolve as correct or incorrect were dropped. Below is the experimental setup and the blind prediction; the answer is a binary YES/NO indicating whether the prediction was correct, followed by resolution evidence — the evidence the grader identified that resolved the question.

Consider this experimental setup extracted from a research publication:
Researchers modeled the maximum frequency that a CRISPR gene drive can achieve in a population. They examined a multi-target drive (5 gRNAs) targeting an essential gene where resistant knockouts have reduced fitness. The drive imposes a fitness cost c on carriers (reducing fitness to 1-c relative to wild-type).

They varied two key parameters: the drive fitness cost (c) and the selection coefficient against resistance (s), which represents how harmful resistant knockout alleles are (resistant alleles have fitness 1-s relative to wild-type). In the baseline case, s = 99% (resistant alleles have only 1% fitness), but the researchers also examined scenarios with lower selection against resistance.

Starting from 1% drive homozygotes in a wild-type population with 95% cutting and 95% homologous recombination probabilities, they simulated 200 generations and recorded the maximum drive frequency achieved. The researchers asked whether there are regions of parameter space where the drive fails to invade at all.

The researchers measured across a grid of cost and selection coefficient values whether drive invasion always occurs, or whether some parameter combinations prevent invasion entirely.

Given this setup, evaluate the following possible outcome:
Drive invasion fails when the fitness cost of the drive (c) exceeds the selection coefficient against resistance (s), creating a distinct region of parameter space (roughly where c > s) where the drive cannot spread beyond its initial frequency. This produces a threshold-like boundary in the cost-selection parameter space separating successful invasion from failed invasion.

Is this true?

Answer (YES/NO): NO